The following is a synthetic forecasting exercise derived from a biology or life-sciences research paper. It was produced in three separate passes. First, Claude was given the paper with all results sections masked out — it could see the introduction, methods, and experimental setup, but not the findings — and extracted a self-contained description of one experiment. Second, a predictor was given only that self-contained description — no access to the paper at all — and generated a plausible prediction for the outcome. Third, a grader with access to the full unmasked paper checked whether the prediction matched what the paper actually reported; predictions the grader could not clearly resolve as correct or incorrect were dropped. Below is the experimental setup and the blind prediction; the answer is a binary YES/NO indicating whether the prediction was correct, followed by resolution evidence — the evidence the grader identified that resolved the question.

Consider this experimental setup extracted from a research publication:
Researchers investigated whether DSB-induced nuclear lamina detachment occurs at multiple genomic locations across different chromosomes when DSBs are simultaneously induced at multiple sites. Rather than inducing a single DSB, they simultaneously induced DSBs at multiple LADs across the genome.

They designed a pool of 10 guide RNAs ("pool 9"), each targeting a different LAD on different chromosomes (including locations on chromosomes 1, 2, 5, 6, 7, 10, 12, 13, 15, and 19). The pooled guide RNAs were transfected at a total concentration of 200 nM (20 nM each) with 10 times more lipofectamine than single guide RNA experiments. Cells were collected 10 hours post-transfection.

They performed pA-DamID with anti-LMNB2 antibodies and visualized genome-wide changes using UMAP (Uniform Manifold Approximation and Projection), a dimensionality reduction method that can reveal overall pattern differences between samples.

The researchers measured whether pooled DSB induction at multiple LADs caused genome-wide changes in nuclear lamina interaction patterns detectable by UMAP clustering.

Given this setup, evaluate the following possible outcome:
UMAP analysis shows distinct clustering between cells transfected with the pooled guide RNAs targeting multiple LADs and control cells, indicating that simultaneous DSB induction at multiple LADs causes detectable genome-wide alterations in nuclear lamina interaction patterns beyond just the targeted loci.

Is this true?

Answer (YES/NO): NO